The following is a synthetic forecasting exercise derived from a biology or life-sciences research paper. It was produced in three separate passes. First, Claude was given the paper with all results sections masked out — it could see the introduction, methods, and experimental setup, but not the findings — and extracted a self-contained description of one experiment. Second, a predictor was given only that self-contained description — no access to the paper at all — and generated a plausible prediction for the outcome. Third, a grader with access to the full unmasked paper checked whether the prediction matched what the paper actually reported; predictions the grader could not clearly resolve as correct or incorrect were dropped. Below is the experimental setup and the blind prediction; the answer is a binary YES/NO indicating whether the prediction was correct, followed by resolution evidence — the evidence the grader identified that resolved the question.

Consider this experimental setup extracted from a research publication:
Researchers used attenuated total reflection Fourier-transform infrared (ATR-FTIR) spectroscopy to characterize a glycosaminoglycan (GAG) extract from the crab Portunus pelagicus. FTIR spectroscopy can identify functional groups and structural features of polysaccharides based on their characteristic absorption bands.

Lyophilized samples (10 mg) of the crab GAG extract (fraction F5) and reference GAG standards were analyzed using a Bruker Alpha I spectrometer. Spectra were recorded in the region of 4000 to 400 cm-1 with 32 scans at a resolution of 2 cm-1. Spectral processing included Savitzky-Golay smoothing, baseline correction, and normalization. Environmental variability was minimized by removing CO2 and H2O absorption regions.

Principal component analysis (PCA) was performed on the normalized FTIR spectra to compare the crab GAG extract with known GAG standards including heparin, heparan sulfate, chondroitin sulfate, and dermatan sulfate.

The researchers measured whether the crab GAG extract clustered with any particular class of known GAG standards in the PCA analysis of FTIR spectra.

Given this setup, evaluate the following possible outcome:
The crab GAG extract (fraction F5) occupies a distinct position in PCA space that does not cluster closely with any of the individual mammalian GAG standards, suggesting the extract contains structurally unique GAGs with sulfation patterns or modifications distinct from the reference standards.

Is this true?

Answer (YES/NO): NO